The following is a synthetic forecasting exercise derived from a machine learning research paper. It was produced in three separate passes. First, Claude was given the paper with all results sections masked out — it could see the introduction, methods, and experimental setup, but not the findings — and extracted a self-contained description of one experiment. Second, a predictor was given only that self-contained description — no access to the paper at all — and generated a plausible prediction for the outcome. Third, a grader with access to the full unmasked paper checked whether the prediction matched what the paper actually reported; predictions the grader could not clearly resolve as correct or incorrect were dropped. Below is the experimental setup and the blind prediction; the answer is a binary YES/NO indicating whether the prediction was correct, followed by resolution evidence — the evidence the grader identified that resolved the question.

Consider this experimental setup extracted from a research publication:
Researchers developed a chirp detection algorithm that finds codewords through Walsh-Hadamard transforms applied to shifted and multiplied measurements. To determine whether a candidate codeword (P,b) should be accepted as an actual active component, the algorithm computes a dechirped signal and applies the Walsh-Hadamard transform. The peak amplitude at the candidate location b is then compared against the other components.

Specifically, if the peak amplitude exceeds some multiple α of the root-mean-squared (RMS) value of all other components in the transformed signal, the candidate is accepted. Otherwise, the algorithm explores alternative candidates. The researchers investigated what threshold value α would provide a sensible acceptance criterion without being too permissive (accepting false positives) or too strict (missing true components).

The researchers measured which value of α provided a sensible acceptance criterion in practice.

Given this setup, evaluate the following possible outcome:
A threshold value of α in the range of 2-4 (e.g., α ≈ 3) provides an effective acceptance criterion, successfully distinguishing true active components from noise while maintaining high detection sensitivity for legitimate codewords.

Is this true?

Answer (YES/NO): YES